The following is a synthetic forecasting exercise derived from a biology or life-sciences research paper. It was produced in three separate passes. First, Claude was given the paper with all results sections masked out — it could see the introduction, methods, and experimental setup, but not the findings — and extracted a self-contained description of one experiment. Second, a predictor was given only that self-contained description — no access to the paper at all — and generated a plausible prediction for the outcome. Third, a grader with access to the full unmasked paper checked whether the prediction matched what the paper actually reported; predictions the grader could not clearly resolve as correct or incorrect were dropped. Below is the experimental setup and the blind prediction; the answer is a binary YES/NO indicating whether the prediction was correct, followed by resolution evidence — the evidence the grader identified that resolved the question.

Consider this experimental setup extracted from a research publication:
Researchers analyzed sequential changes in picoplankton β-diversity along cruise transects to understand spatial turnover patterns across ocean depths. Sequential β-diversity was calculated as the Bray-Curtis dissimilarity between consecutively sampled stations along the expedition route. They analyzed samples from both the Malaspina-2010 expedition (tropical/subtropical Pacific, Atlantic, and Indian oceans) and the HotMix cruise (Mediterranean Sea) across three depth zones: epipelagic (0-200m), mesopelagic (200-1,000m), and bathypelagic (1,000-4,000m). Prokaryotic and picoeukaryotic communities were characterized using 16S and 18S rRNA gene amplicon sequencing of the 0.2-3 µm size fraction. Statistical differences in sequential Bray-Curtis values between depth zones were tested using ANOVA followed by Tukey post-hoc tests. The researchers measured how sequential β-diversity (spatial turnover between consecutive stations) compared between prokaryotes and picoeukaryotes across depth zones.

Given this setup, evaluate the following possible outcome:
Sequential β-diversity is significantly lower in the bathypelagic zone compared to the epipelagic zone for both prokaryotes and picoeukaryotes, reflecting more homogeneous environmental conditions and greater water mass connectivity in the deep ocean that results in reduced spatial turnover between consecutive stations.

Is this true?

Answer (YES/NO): NO